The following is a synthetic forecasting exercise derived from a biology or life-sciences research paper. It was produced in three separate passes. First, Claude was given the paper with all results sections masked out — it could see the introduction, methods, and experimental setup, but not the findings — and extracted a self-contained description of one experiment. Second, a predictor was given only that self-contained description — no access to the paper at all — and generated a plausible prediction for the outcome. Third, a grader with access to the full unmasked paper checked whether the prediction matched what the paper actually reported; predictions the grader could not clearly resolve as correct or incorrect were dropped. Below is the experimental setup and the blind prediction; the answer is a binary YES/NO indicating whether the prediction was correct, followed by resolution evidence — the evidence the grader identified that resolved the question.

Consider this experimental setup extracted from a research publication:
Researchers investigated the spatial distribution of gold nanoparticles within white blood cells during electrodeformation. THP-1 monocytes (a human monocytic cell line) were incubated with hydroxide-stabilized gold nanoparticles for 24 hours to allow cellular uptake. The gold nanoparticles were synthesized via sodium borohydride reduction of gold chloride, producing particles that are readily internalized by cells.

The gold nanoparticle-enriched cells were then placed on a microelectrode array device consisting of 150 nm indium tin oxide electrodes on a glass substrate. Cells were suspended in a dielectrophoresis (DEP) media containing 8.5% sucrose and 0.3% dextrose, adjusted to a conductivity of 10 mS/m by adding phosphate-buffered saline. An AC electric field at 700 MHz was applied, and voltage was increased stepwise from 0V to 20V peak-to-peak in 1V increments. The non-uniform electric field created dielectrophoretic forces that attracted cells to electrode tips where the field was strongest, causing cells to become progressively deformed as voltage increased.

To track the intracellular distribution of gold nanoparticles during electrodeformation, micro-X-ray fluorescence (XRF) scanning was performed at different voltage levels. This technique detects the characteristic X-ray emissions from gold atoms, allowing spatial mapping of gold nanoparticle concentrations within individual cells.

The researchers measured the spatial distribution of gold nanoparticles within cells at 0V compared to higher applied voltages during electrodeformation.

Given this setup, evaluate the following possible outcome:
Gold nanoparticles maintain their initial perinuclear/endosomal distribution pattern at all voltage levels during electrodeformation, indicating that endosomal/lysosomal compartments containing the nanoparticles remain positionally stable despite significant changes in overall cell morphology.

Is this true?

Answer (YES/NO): NO